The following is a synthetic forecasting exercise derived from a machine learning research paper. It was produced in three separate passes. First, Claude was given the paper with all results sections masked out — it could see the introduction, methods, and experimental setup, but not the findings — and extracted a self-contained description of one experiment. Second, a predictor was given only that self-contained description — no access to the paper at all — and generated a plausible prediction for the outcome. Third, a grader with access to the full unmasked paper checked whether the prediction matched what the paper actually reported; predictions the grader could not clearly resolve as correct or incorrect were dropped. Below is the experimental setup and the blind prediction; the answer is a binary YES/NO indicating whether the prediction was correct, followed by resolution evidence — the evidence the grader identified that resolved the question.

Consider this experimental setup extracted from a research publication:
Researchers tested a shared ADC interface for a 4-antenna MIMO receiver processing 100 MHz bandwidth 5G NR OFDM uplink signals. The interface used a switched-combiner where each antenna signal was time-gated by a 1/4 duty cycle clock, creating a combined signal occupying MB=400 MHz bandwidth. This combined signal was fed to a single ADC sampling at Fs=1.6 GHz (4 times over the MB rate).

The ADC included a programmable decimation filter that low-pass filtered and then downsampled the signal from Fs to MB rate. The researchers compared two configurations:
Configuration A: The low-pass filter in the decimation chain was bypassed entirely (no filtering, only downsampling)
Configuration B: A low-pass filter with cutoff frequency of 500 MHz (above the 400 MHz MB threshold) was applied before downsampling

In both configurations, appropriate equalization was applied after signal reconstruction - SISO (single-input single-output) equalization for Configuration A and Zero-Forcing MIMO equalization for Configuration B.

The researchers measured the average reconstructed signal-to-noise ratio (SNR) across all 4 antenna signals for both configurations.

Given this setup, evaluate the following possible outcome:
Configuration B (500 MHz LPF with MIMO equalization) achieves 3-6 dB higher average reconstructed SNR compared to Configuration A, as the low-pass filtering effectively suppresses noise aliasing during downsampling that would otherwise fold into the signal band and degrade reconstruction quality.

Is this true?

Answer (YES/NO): NO